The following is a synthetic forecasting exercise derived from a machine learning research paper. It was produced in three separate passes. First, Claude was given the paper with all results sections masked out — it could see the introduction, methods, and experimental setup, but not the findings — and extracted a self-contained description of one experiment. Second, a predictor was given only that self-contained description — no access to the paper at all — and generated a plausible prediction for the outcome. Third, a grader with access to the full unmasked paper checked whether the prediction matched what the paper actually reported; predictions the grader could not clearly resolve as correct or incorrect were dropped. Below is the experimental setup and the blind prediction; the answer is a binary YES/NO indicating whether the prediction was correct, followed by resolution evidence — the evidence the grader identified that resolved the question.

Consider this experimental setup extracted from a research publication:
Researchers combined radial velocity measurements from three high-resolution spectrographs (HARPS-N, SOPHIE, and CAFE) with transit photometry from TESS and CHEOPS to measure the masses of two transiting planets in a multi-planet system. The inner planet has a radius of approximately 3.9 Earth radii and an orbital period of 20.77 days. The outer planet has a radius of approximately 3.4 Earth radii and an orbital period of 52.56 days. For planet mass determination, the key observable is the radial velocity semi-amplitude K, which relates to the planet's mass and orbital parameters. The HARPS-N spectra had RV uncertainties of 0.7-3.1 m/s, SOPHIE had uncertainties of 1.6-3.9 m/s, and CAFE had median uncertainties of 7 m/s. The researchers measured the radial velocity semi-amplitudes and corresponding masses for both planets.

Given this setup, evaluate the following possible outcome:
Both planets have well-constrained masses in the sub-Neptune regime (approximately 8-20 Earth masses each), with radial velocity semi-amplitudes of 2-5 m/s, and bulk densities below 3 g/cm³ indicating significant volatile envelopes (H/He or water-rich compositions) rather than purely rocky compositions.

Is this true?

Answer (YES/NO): NO